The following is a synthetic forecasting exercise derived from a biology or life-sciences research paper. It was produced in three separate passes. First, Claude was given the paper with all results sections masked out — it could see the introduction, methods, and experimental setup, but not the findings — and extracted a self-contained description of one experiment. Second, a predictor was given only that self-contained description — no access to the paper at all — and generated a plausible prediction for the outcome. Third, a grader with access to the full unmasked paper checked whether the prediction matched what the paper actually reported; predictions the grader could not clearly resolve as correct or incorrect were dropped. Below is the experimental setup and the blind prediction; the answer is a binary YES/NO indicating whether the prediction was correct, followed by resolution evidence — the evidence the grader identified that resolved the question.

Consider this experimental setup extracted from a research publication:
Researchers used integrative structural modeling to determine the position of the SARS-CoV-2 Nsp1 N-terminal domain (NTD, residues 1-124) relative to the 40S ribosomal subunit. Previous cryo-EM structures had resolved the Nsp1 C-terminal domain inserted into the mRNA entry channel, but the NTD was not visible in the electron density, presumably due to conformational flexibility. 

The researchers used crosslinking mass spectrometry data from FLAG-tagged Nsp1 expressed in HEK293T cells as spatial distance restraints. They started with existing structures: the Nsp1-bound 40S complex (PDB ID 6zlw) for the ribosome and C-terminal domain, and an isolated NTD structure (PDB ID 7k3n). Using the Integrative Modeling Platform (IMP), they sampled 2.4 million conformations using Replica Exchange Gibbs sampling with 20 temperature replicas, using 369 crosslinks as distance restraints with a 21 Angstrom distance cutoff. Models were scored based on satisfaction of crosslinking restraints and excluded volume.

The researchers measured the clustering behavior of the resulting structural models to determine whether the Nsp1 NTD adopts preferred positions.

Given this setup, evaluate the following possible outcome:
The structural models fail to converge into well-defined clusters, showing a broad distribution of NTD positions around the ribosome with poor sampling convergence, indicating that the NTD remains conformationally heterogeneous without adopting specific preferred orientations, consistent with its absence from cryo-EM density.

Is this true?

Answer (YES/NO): NO